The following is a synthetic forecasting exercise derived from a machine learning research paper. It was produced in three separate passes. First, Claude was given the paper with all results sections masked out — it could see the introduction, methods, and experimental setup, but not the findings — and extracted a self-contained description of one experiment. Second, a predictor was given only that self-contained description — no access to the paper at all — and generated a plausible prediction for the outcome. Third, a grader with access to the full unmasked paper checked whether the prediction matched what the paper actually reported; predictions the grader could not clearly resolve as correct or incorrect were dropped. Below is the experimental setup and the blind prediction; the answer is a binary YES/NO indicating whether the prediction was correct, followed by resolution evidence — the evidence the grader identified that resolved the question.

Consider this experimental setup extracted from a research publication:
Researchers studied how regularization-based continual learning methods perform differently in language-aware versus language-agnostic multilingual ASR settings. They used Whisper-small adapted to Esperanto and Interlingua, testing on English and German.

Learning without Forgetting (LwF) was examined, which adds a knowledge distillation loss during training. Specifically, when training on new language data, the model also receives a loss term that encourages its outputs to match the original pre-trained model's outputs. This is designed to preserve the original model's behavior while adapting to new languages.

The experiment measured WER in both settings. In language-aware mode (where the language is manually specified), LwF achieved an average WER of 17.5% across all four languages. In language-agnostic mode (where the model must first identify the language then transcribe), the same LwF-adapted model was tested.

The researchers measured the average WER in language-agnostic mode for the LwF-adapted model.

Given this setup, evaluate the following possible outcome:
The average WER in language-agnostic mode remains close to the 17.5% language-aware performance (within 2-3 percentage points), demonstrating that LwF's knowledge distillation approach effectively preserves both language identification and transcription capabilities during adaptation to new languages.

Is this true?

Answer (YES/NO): NO